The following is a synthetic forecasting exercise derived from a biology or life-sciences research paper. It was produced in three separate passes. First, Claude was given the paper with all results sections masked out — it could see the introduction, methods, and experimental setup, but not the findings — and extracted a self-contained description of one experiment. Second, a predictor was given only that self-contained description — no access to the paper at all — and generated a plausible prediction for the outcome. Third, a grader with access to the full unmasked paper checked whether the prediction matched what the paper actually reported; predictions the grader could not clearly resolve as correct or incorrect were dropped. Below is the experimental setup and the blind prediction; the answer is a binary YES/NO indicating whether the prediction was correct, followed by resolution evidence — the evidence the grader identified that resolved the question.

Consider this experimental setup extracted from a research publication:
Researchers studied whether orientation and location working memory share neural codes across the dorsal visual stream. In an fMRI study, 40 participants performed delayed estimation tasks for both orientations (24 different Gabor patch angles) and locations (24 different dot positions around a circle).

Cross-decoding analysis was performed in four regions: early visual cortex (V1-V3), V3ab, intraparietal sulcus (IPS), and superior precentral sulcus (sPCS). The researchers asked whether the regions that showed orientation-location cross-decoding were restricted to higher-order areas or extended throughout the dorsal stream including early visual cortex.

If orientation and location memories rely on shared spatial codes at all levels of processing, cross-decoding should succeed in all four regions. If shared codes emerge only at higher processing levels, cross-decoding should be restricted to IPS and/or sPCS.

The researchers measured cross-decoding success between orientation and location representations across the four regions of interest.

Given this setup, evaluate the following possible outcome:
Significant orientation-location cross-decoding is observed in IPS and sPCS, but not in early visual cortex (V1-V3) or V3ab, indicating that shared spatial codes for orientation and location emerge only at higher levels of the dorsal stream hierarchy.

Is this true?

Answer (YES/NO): NO